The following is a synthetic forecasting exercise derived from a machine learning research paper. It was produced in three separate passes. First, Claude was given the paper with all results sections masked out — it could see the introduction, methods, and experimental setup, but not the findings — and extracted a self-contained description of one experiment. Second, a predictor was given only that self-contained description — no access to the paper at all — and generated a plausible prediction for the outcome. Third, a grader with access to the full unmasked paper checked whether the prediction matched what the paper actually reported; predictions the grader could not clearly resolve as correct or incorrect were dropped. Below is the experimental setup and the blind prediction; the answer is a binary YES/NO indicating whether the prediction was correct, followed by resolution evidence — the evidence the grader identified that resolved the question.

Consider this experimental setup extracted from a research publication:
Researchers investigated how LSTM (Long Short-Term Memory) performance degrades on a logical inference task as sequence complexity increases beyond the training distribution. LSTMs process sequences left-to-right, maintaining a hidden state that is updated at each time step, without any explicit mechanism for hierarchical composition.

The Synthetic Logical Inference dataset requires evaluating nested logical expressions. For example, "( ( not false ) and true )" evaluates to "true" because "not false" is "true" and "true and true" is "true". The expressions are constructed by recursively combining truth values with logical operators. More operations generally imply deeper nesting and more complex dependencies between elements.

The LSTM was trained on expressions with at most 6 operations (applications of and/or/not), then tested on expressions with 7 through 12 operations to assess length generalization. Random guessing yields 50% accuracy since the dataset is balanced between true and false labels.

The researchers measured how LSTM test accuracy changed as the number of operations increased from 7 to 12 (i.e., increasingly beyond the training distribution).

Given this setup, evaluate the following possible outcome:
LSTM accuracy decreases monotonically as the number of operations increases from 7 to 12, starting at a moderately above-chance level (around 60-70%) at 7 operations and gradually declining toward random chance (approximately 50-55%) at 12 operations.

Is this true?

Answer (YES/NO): NO